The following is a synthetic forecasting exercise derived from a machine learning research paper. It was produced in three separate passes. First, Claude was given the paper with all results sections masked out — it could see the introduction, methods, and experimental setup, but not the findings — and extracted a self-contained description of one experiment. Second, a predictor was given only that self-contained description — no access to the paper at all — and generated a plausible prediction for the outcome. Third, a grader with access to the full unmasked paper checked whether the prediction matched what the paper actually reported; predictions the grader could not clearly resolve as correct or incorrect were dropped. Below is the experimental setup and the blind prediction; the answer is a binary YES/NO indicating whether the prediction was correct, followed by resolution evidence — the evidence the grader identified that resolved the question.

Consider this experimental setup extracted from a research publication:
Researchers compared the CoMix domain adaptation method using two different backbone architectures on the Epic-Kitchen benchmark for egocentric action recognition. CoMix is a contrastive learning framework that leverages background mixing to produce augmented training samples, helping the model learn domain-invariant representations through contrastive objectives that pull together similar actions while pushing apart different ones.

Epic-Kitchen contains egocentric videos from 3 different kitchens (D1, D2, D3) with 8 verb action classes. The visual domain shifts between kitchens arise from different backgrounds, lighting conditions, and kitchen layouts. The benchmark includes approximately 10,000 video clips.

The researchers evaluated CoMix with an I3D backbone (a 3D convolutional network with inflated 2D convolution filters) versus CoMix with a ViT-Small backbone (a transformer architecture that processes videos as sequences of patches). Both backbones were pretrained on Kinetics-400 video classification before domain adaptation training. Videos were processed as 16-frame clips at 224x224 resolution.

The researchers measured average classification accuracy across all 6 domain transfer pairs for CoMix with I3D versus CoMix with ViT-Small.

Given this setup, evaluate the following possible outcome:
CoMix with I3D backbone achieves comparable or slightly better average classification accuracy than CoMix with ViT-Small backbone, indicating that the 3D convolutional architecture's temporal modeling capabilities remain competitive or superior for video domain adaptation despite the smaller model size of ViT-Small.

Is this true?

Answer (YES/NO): NO